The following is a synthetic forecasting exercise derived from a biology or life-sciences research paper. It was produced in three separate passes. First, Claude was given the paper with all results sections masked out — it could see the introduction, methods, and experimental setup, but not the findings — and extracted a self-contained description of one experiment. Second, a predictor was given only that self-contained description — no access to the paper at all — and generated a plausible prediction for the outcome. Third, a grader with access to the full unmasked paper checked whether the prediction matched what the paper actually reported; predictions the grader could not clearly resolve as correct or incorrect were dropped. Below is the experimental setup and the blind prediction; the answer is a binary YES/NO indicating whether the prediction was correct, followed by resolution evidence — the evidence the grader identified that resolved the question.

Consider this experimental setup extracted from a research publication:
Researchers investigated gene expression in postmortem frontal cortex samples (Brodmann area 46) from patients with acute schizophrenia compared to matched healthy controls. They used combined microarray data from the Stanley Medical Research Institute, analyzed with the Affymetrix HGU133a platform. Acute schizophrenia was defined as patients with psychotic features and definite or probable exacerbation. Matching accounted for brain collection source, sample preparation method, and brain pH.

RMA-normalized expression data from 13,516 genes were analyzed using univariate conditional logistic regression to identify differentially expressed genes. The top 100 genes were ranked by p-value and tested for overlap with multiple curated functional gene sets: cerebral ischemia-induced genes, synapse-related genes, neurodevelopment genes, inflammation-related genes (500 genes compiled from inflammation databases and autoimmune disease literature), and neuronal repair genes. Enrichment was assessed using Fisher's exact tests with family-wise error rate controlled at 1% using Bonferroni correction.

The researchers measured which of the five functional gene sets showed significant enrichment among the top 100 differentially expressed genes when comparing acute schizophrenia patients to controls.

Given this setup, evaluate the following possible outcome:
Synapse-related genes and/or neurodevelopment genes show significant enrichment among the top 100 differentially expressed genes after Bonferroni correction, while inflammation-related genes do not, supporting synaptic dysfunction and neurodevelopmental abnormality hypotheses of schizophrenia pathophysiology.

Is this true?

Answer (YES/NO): NO